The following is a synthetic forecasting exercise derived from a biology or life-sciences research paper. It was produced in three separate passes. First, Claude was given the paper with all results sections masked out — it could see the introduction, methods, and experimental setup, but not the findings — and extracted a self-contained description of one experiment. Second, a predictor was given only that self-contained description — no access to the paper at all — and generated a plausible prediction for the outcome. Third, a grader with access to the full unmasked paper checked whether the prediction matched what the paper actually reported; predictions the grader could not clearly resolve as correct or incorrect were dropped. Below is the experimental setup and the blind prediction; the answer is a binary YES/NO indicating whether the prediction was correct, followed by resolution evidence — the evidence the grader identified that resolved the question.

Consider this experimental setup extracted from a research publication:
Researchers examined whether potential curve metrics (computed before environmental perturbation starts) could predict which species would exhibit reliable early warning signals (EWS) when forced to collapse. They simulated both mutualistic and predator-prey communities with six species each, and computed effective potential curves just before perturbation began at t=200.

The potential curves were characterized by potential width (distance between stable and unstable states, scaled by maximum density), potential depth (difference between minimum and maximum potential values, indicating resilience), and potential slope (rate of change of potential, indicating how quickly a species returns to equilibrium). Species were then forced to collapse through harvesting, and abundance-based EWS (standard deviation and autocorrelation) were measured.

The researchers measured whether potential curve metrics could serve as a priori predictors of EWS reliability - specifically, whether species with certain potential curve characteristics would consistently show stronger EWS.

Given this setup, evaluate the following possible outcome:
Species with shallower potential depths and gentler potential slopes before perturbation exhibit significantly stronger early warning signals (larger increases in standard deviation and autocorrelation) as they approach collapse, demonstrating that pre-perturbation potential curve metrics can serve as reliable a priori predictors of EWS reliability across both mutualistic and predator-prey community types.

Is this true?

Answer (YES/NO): NO